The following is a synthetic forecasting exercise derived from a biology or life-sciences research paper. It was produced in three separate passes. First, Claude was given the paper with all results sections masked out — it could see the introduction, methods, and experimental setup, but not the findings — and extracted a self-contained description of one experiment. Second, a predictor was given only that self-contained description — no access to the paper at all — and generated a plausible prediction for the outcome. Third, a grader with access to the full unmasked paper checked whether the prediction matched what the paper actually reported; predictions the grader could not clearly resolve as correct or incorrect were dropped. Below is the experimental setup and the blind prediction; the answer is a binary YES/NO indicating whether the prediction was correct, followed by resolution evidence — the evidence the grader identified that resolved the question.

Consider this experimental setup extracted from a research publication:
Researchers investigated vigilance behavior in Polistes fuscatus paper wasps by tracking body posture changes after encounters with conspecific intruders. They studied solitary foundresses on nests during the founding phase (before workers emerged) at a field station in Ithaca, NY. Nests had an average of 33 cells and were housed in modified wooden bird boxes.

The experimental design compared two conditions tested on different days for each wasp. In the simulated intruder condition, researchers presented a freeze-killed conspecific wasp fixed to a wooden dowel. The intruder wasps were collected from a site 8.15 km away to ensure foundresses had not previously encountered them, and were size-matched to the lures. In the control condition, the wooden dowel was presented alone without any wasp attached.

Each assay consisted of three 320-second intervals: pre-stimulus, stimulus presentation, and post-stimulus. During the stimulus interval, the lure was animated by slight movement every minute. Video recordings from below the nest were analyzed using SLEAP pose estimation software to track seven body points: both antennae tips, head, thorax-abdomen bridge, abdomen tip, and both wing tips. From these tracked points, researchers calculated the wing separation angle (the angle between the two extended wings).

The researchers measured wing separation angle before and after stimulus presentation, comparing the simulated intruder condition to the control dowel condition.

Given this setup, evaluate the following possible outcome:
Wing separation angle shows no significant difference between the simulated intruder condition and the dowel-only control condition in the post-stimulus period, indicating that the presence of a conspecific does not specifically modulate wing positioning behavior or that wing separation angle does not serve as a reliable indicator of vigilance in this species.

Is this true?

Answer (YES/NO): NO